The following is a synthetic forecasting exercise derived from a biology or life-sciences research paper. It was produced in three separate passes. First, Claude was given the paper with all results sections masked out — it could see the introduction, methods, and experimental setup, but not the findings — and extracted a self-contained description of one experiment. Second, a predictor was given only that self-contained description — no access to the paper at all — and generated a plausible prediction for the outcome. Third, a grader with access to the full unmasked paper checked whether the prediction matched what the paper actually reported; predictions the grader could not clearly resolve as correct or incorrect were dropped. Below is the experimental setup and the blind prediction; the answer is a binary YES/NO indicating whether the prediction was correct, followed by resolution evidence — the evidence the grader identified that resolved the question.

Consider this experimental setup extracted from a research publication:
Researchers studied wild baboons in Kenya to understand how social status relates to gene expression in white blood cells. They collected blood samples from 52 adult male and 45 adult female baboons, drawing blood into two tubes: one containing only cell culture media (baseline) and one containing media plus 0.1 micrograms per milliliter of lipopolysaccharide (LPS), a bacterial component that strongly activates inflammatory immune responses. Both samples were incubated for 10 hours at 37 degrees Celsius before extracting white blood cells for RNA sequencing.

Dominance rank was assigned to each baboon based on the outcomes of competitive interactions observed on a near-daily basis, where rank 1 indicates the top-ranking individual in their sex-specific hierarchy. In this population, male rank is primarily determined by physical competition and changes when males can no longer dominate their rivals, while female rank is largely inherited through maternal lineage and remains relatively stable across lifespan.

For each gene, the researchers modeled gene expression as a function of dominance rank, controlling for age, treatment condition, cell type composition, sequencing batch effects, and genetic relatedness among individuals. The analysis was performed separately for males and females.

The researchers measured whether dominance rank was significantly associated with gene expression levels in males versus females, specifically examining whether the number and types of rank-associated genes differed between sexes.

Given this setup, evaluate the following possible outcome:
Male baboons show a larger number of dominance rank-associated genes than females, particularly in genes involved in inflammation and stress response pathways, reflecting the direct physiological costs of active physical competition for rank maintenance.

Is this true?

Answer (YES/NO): YES